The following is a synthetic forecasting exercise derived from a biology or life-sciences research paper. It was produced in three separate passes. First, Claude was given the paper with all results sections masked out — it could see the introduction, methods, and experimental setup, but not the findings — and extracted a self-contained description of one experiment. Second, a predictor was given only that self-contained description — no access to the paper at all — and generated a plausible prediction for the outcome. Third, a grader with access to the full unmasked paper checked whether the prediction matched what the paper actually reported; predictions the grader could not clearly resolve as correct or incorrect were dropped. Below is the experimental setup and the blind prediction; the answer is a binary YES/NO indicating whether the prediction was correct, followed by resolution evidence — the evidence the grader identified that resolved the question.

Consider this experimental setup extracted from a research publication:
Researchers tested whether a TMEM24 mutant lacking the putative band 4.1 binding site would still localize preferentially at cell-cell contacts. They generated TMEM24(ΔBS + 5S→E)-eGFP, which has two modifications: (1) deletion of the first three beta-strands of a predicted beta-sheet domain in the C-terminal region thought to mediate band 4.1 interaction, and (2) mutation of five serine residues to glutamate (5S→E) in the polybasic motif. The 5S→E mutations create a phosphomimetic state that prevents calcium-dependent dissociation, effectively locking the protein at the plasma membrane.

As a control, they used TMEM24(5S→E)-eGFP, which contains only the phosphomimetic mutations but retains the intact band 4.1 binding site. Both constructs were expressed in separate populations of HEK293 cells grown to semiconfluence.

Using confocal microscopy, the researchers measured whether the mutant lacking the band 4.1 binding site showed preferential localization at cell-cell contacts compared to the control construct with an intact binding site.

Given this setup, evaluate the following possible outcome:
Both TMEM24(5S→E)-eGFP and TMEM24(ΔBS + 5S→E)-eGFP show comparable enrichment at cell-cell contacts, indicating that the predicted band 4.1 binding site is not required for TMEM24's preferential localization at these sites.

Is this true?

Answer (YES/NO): NO